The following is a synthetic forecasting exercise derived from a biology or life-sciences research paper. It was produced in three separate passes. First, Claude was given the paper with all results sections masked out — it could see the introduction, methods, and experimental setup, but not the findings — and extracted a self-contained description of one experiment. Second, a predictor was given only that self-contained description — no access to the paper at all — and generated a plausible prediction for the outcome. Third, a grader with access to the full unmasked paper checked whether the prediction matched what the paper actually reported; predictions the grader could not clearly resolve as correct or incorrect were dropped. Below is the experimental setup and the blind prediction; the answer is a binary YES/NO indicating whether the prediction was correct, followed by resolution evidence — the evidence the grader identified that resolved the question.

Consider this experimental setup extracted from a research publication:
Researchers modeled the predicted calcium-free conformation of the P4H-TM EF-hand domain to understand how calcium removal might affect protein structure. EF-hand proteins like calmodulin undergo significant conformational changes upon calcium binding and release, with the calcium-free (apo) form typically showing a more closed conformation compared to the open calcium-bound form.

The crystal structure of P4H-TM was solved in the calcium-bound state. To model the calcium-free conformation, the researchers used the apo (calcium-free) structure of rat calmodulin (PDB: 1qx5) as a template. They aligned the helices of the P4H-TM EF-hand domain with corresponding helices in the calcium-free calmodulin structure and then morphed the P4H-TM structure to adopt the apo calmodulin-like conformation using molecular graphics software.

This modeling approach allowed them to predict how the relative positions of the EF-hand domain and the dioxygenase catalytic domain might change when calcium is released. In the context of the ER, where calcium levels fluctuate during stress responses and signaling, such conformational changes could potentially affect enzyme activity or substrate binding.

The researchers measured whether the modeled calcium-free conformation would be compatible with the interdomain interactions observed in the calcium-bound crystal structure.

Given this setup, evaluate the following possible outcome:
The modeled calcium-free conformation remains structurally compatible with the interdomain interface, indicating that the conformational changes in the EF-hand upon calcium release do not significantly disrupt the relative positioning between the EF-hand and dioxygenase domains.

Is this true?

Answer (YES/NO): NO